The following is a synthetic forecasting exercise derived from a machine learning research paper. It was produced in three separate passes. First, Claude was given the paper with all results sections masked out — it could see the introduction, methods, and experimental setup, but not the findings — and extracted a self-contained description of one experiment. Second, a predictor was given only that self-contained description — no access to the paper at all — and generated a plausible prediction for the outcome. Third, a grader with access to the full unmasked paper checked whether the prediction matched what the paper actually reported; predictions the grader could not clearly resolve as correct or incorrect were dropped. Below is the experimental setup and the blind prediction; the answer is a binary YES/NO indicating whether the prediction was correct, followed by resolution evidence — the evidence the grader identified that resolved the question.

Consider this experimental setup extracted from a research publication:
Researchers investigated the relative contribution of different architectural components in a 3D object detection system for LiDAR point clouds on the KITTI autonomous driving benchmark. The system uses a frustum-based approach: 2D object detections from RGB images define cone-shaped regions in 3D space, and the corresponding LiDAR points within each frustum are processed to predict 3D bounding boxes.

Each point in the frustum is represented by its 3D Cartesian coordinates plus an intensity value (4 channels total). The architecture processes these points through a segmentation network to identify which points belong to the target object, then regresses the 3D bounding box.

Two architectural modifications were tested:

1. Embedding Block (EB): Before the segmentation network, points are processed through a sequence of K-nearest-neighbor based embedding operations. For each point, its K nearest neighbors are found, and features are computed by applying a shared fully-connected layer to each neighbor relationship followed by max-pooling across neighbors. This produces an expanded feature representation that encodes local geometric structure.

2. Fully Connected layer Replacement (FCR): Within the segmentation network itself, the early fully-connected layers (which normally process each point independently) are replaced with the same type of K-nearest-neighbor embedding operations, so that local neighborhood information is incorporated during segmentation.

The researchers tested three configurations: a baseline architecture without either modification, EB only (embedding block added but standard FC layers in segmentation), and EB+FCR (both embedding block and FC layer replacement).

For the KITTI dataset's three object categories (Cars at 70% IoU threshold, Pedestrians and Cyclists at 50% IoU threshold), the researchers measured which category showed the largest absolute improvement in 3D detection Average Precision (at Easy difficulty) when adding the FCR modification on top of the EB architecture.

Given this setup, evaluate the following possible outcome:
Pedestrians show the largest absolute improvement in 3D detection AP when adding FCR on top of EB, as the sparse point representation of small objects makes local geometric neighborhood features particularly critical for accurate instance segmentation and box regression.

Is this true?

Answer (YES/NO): NO